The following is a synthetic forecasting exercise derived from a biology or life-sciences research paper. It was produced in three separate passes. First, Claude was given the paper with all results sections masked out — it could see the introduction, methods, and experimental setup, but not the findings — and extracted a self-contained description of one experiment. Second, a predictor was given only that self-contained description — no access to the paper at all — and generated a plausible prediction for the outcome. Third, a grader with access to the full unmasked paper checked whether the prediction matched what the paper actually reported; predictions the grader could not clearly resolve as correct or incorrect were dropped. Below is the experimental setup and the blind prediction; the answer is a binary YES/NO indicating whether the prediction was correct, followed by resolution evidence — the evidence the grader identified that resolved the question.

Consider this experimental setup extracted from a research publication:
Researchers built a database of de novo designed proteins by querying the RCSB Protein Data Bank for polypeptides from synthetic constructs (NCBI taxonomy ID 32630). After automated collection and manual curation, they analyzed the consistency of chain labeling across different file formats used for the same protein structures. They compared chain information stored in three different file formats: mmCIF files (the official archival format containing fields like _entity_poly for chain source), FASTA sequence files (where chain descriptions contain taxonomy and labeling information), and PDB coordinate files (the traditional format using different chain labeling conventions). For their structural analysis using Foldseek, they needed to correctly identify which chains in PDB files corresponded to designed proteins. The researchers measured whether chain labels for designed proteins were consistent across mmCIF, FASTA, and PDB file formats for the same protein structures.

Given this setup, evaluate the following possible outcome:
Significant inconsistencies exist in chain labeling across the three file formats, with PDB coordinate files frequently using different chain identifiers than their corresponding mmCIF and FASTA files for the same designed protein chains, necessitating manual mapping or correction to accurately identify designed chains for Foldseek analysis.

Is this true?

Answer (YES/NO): YES